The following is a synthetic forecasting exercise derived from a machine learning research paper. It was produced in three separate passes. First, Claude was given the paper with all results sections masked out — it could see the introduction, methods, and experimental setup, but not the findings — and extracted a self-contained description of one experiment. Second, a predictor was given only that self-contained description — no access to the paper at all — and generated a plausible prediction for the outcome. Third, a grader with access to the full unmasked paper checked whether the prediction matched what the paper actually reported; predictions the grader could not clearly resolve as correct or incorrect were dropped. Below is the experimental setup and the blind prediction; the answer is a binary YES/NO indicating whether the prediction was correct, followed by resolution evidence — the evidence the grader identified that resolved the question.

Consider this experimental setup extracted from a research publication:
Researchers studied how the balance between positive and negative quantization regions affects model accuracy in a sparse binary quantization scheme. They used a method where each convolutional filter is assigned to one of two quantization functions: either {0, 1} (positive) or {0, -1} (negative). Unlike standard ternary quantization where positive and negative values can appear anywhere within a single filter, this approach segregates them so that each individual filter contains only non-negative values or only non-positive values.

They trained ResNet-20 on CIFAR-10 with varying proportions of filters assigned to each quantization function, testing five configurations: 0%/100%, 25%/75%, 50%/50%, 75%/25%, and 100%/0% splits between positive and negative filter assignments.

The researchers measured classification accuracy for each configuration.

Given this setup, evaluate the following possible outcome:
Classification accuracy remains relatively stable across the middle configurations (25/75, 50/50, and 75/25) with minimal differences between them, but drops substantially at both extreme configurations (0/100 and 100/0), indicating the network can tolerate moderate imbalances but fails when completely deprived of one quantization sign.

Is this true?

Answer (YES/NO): NO